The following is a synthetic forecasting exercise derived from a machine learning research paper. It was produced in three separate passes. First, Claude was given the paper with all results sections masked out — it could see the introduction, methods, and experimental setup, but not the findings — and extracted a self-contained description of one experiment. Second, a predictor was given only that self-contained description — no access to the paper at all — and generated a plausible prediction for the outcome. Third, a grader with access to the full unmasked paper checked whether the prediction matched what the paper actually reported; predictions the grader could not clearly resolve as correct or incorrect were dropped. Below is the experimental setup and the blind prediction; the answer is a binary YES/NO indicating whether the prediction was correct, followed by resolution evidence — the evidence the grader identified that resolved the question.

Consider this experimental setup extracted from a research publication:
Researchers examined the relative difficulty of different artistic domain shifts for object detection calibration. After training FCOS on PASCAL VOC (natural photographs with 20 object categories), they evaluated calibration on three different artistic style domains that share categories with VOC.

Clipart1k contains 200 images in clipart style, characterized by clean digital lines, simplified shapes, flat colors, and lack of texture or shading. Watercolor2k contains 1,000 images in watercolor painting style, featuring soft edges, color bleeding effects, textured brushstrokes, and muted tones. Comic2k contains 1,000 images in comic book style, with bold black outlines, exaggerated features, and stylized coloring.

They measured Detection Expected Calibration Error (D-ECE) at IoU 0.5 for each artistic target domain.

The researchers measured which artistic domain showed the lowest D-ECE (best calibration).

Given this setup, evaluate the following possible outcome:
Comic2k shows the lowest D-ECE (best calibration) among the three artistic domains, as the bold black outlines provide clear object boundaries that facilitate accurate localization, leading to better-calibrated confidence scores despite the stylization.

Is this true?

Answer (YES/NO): NO